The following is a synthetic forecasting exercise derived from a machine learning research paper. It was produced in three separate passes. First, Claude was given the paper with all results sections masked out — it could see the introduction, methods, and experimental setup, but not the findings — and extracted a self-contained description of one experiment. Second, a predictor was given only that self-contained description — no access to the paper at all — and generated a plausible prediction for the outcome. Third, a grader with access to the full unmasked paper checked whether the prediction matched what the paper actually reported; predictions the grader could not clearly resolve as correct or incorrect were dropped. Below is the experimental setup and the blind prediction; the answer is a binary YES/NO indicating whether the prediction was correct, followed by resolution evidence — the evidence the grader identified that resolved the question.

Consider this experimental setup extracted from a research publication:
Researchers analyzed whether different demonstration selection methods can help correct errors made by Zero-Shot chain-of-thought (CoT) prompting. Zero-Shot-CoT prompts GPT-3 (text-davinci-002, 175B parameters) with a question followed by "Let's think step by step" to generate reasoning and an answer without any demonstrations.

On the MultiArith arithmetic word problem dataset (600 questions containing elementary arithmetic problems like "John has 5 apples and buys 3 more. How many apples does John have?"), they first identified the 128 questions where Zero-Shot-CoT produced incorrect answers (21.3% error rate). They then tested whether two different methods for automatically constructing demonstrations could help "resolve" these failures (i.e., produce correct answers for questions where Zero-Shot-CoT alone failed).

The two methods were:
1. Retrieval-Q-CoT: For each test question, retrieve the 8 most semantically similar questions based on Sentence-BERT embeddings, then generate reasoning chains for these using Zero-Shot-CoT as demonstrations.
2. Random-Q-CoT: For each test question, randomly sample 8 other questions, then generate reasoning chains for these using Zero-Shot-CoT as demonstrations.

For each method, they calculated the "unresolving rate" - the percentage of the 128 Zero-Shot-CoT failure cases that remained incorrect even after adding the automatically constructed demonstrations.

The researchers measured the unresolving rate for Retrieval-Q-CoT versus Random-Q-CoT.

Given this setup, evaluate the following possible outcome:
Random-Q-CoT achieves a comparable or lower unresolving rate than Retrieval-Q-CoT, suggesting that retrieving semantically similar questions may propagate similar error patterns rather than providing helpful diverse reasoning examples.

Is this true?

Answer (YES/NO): YES